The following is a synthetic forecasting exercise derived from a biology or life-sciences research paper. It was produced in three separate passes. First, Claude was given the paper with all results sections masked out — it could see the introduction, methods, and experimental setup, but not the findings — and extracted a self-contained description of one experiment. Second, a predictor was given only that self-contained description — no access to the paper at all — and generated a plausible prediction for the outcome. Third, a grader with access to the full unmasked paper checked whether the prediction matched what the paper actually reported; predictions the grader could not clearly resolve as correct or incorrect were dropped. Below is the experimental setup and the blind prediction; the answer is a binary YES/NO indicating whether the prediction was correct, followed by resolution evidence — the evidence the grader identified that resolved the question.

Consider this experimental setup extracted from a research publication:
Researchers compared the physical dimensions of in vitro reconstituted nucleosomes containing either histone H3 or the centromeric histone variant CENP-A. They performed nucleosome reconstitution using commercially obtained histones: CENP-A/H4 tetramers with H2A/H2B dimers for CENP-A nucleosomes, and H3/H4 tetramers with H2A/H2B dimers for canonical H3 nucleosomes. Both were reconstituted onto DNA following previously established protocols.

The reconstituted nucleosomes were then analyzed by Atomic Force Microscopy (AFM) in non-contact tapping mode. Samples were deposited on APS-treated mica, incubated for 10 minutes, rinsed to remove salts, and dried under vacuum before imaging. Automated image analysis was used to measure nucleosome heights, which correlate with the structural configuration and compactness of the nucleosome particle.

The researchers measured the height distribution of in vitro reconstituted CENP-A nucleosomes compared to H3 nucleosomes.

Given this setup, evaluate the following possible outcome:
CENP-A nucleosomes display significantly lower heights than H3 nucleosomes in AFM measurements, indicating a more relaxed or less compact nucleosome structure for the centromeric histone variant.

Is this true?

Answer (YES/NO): NO